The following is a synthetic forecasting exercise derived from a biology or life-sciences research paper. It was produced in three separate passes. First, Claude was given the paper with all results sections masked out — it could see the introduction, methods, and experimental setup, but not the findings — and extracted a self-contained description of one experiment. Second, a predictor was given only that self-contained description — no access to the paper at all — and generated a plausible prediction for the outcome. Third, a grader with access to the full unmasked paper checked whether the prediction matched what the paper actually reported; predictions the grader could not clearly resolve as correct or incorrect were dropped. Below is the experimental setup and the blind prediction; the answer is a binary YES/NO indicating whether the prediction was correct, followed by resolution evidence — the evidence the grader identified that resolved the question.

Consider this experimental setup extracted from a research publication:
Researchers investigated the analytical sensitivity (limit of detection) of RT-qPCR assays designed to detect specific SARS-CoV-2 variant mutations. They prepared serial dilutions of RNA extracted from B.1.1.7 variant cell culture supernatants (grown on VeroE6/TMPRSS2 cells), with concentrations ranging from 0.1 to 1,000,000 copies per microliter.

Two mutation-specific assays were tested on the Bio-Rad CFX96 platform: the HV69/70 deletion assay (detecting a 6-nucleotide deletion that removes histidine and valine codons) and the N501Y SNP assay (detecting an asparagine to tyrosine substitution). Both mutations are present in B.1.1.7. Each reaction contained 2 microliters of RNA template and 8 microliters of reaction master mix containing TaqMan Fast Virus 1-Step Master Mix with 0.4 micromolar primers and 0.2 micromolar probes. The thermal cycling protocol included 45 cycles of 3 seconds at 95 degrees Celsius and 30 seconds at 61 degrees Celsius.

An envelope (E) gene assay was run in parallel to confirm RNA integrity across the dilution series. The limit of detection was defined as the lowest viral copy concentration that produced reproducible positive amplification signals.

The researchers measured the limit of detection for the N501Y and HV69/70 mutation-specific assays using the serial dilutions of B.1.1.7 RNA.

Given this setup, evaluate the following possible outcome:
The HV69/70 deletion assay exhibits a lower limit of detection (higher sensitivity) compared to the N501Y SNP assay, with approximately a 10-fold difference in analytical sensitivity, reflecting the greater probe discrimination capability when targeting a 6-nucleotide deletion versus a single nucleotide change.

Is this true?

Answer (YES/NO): YES